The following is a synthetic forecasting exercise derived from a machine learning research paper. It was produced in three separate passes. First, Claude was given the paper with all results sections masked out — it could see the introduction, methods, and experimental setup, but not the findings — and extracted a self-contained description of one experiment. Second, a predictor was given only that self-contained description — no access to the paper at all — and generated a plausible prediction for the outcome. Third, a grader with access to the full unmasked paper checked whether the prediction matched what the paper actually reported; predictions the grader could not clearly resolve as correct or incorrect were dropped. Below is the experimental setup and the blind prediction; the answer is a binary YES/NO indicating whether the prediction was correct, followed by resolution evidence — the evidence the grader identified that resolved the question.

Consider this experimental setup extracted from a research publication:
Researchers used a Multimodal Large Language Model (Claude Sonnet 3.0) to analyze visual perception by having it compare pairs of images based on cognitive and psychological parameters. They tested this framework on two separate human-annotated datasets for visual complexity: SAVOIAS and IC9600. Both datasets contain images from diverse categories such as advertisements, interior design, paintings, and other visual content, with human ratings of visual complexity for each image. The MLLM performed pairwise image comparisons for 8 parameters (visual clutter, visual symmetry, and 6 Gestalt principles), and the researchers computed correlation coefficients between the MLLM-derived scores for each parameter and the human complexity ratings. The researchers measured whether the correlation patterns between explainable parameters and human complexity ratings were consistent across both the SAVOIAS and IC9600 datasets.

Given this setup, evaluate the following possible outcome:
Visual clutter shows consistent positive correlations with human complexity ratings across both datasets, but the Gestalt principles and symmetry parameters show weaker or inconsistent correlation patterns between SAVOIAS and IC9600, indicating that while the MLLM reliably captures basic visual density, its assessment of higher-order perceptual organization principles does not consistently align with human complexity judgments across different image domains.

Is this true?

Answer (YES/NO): NO